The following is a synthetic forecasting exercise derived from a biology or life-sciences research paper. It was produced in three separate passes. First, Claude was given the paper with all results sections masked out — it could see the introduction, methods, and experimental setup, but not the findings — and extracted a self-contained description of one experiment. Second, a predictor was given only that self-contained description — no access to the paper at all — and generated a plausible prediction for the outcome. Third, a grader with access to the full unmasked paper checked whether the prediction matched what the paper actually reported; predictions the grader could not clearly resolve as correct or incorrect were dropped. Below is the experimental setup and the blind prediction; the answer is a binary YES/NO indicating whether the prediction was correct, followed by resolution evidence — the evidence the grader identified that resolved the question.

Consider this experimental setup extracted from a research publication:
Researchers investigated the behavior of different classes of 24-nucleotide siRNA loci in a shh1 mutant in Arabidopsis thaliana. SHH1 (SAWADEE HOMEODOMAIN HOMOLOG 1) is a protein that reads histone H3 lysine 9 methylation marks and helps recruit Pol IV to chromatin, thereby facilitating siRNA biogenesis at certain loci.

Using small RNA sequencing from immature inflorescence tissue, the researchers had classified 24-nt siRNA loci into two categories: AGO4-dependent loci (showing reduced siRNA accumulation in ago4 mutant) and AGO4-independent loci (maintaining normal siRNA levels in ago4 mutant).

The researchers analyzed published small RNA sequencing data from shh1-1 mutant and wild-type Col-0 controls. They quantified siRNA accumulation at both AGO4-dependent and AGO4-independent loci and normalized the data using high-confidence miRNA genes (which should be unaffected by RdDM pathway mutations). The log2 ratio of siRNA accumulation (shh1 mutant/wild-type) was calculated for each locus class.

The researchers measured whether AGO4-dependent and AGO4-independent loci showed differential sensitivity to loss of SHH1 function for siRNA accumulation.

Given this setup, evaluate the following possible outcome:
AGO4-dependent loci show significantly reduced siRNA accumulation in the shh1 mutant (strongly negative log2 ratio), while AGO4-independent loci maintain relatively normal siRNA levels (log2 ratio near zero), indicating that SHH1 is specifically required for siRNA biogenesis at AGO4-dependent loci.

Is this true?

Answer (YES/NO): YES